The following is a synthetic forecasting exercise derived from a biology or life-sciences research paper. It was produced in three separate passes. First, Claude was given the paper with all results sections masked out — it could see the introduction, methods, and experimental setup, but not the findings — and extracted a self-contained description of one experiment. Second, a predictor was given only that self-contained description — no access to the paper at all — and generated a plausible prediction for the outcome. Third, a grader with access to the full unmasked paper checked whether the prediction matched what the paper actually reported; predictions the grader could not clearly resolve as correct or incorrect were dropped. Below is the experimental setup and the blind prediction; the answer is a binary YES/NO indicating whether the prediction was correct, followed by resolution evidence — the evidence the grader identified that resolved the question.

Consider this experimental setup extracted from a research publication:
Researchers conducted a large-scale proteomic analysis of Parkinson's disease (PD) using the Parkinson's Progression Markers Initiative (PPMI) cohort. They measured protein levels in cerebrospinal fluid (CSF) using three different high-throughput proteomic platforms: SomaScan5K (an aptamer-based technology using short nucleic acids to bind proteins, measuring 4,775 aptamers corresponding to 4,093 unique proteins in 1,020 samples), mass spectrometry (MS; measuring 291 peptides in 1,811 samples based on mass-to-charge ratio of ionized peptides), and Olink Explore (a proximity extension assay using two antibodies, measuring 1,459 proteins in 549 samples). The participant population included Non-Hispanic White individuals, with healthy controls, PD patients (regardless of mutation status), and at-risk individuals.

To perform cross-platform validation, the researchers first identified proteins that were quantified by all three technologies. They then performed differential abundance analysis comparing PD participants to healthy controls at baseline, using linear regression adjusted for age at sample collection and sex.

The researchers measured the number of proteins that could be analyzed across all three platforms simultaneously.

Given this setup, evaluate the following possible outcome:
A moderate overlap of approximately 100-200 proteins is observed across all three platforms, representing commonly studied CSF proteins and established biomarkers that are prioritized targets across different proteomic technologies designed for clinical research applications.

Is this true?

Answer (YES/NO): NO